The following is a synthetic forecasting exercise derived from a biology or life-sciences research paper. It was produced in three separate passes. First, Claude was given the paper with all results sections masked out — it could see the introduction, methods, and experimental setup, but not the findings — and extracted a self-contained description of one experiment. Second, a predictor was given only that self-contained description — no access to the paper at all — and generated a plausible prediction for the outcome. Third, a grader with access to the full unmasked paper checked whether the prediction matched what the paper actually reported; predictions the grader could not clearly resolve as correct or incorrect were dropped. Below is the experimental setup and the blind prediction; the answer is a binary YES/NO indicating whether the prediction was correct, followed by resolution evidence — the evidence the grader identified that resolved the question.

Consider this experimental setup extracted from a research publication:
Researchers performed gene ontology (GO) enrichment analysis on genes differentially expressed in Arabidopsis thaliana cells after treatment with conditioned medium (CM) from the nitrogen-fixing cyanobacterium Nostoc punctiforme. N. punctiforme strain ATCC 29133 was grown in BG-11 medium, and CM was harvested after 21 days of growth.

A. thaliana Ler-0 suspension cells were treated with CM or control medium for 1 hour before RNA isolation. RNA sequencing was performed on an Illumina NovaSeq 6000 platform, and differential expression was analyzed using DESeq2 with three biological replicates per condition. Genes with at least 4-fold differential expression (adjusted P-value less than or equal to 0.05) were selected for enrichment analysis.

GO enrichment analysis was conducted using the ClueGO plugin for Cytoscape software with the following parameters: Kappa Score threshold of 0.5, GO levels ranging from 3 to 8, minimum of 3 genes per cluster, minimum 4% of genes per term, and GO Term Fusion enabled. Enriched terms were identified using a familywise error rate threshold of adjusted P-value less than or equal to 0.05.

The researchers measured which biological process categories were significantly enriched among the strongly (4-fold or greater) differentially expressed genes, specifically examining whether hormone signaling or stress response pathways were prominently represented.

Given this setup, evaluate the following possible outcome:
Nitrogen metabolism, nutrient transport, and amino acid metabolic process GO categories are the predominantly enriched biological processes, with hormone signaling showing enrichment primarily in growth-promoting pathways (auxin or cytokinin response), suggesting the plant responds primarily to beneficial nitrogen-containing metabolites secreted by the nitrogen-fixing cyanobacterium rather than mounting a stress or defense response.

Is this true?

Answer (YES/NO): NO